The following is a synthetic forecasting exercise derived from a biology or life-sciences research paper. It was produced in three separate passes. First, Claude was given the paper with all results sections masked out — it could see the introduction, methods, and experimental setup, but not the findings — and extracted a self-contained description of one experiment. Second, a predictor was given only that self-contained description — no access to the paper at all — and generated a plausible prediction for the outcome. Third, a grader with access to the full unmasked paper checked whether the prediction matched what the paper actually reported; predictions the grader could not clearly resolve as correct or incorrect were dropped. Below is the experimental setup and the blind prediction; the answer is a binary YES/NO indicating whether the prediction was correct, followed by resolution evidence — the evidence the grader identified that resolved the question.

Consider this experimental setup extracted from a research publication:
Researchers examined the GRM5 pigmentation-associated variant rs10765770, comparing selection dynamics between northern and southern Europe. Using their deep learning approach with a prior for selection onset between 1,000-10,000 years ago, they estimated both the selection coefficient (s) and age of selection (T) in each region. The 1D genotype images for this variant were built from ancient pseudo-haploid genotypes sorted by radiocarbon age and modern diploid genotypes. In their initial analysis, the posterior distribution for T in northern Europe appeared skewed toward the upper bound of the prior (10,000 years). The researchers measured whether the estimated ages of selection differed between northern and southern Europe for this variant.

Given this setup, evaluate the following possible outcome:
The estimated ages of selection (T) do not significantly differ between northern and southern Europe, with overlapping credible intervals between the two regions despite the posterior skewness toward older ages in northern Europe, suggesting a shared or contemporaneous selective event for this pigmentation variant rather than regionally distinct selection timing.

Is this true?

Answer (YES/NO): NO